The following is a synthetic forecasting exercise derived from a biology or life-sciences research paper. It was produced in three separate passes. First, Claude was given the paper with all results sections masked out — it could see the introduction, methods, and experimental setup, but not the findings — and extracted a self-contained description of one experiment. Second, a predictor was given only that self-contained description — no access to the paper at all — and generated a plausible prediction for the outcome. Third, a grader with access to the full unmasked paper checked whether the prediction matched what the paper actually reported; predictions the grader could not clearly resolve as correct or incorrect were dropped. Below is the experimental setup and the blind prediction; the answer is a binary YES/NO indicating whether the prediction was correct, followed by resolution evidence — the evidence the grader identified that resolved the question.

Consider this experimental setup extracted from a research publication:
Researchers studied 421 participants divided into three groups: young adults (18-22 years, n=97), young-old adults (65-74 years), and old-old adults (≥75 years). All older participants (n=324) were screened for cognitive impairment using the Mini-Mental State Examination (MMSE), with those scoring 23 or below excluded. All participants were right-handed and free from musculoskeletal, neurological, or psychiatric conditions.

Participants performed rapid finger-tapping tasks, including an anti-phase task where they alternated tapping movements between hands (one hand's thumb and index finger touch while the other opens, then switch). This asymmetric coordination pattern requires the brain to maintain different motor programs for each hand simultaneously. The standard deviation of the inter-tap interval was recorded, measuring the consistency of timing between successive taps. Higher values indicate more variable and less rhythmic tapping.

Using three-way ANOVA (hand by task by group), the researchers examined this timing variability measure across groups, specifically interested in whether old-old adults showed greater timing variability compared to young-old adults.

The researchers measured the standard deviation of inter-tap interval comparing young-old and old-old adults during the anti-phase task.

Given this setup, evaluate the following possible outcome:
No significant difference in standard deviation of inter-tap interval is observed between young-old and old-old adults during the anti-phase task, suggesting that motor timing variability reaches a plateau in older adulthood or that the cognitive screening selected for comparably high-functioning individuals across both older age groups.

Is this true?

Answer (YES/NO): NO